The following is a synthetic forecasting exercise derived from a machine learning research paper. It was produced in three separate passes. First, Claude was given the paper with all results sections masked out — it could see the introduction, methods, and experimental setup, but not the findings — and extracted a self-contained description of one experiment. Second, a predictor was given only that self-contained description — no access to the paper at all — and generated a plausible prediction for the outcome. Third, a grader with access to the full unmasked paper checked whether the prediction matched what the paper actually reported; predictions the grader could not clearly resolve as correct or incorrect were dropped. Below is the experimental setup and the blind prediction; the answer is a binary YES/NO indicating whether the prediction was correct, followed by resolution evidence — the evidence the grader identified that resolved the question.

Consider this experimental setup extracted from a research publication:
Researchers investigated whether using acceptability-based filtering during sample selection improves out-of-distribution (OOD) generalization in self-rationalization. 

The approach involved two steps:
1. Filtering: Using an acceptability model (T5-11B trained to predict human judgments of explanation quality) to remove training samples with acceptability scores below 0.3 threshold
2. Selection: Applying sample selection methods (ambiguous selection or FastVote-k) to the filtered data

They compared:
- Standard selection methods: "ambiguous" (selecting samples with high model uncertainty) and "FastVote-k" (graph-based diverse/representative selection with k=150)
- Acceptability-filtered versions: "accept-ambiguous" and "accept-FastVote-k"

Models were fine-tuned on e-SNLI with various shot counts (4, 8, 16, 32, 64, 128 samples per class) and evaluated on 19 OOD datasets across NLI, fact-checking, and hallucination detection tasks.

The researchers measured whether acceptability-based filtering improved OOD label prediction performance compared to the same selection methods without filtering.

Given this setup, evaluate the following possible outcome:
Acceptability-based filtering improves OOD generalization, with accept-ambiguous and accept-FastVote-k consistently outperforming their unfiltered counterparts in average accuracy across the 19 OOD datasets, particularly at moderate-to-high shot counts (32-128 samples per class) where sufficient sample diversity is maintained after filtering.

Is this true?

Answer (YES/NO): NO